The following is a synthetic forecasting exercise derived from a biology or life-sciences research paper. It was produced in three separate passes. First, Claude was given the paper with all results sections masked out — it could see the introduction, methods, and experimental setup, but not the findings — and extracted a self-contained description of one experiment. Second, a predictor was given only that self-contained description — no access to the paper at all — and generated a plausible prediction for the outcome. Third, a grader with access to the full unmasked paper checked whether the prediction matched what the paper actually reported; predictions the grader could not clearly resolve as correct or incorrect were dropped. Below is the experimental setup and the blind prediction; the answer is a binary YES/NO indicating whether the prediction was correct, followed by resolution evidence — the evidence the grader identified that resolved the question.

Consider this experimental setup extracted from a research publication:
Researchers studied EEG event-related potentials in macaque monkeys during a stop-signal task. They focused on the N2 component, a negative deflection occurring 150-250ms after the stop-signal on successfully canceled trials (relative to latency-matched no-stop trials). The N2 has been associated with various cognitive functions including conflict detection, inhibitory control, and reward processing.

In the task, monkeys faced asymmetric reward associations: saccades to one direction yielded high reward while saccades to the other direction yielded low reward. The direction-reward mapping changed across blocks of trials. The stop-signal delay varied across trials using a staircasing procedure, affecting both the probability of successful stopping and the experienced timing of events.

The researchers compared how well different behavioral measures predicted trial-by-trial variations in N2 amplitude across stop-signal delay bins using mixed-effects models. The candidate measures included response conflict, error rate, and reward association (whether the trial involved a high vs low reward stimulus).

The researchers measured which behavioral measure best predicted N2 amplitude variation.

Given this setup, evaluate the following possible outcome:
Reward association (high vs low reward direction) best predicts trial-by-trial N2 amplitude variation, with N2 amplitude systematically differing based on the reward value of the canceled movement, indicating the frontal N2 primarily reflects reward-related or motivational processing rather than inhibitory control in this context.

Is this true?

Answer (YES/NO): NO